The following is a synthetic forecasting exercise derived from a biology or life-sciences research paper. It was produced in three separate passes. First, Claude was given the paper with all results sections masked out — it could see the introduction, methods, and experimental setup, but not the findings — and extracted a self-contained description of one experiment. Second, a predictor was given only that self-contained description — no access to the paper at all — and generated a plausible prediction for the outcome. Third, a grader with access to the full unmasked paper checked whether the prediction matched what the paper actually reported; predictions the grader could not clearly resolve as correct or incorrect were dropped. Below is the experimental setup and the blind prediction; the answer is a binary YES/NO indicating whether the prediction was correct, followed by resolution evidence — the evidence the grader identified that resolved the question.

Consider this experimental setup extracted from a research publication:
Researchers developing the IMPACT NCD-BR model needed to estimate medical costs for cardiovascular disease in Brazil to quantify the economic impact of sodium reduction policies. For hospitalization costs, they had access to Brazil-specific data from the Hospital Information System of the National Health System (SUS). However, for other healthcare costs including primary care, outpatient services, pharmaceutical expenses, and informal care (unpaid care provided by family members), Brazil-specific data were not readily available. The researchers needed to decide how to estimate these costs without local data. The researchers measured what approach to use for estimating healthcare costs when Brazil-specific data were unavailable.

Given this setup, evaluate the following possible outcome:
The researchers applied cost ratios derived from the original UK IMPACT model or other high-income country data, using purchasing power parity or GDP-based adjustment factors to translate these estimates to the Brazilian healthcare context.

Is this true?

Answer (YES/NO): NO